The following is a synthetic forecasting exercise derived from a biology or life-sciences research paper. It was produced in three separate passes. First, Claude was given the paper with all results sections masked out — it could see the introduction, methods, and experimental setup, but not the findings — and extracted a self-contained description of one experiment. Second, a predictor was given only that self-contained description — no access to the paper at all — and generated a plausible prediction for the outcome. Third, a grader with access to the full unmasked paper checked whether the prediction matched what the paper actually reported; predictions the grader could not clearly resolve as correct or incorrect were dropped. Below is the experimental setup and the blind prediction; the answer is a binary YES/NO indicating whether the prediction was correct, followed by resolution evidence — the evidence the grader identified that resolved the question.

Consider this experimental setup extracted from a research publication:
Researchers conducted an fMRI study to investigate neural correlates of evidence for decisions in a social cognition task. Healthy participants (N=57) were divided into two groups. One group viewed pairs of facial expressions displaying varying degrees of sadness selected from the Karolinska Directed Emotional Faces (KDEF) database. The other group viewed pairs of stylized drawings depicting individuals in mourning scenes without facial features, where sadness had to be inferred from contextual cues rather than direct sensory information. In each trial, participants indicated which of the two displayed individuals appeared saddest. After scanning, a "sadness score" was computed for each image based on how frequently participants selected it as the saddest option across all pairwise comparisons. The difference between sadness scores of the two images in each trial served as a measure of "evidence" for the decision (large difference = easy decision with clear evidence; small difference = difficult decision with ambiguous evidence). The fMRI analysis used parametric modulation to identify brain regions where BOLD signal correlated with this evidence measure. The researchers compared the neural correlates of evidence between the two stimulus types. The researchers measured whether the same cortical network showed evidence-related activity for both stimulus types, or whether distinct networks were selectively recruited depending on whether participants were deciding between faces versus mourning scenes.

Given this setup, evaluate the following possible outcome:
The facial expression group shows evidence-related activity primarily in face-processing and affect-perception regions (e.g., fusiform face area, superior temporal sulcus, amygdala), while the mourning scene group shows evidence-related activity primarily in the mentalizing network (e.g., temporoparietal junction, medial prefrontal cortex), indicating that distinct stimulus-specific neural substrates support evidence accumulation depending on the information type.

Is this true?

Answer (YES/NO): NO